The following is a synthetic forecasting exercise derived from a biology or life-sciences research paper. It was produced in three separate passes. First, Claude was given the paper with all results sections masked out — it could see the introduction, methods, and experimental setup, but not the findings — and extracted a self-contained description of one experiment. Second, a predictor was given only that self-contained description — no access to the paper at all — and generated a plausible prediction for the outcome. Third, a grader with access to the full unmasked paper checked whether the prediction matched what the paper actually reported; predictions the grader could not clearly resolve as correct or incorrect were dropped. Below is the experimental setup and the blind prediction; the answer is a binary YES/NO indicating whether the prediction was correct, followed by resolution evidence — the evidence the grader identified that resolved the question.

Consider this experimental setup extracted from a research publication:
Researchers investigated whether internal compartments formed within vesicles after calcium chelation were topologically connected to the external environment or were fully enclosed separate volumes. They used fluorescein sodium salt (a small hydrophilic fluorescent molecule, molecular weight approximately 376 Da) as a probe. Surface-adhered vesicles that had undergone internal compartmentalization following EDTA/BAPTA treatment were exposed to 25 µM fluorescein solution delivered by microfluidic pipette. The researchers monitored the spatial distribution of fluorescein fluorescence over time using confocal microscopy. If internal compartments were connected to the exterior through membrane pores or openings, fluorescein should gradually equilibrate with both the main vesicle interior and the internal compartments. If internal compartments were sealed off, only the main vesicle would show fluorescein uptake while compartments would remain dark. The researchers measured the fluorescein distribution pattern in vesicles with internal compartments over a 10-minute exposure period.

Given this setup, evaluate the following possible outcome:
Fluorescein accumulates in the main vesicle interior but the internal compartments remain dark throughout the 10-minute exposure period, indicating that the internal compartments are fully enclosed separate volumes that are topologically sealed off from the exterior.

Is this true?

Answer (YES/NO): NO